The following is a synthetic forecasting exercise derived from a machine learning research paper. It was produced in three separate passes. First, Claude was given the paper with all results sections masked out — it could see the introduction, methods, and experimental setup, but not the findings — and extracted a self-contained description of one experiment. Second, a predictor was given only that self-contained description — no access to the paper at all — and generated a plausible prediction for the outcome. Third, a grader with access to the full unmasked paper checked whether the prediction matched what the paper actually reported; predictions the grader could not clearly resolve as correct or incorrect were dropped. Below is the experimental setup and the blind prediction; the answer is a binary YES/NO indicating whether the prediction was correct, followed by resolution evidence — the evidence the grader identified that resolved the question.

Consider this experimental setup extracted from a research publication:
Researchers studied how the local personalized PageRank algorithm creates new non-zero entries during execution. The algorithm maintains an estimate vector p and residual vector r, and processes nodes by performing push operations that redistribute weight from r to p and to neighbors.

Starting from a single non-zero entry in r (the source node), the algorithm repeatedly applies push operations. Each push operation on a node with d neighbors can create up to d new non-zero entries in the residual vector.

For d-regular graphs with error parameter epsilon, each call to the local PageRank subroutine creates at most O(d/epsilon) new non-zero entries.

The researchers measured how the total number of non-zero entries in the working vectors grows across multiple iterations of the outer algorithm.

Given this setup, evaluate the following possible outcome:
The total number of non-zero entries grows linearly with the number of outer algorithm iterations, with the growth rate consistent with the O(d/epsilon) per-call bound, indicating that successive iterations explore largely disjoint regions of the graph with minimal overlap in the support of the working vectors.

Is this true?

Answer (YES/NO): NO